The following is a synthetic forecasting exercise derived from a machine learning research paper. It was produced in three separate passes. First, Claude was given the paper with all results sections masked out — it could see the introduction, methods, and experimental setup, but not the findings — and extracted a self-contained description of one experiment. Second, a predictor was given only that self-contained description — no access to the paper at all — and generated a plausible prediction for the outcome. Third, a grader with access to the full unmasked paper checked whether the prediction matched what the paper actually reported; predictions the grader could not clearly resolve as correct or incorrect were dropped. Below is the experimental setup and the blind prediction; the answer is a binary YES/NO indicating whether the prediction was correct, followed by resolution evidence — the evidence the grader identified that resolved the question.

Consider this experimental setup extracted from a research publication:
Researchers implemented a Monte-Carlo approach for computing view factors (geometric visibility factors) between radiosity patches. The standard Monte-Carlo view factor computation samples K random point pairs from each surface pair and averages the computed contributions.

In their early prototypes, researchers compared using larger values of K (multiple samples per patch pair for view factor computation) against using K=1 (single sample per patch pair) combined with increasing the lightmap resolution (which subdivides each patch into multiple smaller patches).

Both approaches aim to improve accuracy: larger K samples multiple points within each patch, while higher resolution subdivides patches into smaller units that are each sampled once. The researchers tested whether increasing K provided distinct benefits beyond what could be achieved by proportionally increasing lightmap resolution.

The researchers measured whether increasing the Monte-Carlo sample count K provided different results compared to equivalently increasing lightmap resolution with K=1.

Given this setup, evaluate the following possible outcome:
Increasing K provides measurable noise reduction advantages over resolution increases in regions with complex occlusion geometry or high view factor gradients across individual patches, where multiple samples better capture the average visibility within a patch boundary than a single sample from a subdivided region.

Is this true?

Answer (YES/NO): NO